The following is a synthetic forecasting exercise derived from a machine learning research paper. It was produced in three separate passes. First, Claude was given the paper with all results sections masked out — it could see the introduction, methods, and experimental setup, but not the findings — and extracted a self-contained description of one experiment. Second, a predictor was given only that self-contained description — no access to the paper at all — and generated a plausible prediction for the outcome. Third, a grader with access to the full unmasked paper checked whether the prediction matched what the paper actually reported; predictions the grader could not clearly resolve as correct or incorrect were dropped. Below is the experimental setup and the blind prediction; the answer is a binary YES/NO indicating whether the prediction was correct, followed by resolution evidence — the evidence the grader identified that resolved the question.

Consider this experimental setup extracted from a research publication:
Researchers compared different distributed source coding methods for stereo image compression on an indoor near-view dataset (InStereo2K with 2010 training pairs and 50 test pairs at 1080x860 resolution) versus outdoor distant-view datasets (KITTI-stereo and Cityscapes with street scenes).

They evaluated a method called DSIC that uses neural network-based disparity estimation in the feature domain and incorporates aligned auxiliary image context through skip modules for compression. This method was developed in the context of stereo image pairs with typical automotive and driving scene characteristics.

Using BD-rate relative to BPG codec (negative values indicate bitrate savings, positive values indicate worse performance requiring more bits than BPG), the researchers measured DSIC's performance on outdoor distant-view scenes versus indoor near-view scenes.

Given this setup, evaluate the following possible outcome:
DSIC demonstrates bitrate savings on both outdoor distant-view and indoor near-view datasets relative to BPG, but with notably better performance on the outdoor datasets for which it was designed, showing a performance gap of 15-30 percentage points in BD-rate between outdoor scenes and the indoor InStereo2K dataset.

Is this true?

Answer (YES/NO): NO